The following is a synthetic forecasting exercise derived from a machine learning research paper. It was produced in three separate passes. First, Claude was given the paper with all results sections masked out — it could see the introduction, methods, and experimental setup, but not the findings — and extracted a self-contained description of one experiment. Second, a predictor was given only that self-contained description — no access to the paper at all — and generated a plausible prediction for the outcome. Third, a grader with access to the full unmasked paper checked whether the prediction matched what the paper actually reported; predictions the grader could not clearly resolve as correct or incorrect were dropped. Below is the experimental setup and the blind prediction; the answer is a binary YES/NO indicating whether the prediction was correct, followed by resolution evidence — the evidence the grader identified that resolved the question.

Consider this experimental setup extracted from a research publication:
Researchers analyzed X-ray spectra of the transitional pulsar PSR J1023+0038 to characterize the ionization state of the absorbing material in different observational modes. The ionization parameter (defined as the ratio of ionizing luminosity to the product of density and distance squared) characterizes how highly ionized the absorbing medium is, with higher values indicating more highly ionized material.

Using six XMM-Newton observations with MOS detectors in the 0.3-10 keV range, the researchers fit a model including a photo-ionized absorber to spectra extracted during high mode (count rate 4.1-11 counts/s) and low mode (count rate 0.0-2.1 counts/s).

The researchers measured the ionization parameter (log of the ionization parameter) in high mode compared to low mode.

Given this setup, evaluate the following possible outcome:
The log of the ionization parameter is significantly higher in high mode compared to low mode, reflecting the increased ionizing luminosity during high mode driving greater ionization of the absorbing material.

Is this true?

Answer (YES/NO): NO